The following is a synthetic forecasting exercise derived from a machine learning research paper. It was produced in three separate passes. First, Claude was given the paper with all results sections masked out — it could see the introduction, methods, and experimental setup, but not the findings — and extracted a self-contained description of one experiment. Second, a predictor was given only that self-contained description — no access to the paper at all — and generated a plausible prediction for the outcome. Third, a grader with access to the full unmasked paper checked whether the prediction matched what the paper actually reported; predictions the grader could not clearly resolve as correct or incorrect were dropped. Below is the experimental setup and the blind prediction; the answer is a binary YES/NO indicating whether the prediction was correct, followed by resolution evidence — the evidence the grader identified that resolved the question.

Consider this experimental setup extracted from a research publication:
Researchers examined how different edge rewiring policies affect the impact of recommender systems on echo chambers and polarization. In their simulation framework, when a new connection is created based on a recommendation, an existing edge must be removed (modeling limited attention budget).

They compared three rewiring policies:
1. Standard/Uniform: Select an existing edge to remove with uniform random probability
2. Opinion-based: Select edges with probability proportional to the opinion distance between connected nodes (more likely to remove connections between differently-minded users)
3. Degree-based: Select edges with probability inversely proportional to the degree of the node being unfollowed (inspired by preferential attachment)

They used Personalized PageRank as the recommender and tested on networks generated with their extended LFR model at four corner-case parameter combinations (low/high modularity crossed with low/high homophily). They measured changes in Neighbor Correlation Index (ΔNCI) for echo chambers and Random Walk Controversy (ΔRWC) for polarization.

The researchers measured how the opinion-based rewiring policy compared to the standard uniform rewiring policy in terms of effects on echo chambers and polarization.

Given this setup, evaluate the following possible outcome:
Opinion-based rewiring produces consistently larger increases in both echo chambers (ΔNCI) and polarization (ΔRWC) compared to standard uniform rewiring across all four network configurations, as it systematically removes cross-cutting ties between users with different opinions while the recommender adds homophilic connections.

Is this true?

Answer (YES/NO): YES